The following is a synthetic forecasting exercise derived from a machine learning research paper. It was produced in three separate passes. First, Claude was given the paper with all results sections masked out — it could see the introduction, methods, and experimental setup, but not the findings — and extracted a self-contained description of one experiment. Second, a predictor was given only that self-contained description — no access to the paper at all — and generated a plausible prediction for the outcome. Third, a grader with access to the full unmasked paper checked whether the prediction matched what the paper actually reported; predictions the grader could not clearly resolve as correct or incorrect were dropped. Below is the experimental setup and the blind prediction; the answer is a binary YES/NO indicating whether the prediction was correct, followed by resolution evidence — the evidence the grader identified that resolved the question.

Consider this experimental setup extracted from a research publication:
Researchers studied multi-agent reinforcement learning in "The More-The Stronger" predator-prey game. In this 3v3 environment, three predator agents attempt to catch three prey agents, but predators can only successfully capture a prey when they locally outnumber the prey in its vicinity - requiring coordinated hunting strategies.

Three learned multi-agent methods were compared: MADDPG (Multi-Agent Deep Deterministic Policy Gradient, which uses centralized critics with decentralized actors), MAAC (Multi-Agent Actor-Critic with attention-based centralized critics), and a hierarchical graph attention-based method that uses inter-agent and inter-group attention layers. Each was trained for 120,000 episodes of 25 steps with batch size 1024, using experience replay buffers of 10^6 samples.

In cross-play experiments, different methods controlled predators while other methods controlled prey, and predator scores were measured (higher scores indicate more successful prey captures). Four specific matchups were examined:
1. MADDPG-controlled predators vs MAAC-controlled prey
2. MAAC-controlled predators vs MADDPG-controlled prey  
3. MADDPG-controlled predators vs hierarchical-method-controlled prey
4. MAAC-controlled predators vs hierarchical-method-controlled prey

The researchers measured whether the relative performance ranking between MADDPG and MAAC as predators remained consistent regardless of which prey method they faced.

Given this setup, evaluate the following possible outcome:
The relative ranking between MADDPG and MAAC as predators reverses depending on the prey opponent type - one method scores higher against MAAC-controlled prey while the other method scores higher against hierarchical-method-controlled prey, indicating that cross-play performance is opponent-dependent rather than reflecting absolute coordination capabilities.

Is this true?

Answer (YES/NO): YES